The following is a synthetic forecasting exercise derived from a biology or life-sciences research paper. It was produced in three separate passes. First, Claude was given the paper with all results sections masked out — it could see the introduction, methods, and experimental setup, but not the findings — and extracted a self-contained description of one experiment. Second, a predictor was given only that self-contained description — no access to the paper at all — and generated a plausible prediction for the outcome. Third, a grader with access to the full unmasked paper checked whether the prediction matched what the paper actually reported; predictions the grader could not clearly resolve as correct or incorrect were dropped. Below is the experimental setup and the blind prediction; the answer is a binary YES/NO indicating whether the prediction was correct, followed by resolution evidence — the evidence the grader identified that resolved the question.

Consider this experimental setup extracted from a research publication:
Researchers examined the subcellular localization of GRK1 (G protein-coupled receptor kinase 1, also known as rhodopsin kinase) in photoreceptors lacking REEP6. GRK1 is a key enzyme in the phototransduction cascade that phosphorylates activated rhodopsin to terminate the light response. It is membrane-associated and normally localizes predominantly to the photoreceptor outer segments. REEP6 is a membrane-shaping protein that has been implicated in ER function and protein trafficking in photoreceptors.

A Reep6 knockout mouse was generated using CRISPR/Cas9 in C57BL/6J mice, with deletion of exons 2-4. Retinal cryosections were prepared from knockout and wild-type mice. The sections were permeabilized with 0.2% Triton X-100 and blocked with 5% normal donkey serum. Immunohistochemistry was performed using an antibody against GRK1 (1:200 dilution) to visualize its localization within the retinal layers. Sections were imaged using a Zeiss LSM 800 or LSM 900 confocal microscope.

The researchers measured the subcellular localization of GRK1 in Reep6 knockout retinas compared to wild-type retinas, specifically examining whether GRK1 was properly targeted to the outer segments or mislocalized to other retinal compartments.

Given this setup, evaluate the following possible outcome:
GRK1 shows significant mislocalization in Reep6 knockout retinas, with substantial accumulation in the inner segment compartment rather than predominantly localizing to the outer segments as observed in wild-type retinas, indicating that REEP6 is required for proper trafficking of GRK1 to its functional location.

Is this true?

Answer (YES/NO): NO